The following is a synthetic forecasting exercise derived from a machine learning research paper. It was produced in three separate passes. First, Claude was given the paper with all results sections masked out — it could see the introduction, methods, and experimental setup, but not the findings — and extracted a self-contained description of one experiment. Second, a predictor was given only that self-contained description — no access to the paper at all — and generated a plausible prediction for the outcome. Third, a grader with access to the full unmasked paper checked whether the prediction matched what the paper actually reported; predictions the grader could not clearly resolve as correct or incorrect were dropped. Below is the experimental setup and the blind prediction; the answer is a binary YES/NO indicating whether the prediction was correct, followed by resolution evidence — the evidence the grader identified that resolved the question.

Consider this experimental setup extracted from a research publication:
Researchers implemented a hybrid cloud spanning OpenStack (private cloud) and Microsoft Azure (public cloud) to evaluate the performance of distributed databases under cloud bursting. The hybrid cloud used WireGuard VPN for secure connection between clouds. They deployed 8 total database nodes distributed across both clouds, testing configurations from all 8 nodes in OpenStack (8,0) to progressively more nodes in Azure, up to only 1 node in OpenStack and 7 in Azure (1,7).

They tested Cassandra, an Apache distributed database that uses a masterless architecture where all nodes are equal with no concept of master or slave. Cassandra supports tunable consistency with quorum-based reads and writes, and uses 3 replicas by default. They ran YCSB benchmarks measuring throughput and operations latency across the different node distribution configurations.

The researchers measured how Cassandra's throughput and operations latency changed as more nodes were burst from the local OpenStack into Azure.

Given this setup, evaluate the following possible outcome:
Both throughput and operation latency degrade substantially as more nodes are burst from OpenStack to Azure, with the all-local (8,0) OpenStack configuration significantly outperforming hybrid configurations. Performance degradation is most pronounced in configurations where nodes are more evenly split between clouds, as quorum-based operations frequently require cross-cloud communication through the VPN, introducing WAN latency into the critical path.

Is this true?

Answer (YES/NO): NO